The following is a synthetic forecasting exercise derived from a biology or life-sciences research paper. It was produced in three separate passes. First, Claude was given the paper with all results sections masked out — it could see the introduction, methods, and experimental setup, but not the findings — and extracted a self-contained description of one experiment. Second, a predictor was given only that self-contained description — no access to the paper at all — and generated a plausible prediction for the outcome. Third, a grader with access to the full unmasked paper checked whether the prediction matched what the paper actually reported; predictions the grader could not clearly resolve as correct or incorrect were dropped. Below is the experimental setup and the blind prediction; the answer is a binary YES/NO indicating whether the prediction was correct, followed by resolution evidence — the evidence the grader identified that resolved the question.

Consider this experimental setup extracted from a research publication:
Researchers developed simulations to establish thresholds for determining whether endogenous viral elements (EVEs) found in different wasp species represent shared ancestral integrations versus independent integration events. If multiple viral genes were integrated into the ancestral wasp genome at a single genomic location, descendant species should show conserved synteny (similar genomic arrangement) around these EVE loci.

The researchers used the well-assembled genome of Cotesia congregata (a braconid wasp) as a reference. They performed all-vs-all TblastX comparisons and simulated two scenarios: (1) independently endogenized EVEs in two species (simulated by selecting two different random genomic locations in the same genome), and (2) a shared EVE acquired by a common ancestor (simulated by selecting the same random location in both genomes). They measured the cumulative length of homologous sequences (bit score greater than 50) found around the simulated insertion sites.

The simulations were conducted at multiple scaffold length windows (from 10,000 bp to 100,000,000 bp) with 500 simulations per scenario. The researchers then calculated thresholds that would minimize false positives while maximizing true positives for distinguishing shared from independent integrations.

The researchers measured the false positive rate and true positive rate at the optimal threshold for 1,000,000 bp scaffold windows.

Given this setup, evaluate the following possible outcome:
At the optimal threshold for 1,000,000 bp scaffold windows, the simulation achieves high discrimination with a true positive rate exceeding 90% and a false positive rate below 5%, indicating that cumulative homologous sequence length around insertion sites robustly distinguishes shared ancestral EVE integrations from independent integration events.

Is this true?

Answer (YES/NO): NO